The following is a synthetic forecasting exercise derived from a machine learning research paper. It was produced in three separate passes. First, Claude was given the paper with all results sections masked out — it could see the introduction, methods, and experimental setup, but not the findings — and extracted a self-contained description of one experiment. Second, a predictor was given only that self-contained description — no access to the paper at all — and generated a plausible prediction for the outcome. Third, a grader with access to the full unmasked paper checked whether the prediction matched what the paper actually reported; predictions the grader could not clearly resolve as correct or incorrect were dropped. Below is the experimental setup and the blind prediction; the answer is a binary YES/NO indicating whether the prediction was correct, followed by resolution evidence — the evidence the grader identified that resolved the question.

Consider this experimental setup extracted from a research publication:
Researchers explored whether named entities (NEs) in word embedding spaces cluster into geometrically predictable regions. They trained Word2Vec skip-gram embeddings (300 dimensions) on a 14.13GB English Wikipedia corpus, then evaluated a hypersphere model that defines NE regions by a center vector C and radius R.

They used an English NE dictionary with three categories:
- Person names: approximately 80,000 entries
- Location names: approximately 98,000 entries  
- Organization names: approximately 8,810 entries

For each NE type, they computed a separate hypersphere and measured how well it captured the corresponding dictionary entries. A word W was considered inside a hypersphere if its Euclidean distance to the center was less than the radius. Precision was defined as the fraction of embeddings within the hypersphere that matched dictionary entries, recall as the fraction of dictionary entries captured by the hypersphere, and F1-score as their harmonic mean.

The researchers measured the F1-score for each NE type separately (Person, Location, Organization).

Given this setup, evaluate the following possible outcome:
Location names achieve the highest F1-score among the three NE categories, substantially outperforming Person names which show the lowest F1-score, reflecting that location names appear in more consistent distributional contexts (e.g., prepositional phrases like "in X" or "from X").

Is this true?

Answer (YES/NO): NO